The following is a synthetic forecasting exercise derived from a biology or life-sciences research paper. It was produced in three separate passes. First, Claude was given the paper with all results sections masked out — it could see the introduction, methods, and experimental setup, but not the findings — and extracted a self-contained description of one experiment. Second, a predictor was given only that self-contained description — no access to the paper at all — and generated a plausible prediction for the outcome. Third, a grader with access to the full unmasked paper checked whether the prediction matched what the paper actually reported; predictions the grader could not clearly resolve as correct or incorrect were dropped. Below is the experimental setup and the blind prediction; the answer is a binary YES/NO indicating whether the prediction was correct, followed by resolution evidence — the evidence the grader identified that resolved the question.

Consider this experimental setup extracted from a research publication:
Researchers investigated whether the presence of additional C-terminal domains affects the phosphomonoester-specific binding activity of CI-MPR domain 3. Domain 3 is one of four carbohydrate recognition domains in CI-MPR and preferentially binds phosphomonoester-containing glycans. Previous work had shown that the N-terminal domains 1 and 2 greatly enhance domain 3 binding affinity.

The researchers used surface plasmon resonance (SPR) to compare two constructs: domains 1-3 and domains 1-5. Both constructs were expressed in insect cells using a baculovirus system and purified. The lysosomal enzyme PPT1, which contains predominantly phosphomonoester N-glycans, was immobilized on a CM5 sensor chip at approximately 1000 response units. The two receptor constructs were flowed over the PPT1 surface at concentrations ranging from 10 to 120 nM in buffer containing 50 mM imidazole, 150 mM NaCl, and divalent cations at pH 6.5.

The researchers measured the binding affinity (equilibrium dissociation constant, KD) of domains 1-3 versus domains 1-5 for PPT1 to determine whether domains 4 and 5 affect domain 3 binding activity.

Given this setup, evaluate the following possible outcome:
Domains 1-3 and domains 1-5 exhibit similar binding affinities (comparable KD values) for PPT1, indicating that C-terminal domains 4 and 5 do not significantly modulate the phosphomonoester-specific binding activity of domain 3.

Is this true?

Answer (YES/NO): YES